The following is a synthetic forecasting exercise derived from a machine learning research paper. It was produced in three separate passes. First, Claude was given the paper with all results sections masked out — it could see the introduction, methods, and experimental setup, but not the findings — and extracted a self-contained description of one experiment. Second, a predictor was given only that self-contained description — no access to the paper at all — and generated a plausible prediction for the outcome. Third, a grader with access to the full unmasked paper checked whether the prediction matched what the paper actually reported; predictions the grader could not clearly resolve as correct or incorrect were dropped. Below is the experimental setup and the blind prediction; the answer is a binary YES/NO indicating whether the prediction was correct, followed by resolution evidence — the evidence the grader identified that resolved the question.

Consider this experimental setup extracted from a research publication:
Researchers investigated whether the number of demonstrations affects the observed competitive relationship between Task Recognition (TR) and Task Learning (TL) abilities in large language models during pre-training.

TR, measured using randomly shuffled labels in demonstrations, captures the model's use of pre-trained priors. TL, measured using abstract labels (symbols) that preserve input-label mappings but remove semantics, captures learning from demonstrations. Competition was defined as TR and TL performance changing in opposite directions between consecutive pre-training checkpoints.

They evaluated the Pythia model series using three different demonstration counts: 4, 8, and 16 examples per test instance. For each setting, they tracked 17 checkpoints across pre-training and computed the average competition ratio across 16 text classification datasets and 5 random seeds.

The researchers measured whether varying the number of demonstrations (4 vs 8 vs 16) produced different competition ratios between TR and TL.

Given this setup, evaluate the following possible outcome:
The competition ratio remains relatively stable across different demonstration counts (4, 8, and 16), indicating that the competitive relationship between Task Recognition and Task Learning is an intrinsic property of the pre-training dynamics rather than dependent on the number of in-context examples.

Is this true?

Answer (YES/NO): YES